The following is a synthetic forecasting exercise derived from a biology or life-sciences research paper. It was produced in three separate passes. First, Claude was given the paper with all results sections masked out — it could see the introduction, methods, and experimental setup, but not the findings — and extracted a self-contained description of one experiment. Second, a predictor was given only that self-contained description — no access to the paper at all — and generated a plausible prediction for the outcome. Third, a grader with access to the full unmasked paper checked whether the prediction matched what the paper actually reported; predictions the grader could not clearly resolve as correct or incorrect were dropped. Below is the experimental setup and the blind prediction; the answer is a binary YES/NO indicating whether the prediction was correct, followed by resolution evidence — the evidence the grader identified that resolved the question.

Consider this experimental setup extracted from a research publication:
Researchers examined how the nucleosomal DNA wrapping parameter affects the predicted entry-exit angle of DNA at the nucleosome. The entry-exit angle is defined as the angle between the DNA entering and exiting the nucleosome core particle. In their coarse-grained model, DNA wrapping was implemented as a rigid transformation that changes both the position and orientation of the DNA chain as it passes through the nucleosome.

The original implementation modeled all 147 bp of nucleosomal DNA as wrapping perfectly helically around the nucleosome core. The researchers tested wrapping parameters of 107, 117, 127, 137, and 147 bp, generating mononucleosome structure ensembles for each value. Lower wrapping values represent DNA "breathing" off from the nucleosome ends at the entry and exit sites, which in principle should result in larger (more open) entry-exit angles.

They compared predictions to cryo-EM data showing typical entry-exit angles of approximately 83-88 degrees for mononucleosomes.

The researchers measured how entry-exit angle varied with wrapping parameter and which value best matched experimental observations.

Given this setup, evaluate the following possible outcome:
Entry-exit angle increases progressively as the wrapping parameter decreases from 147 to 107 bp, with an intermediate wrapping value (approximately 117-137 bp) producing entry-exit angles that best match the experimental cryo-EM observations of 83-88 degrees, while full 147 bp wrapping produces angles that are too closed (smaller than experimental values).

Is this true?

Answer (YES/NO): YES